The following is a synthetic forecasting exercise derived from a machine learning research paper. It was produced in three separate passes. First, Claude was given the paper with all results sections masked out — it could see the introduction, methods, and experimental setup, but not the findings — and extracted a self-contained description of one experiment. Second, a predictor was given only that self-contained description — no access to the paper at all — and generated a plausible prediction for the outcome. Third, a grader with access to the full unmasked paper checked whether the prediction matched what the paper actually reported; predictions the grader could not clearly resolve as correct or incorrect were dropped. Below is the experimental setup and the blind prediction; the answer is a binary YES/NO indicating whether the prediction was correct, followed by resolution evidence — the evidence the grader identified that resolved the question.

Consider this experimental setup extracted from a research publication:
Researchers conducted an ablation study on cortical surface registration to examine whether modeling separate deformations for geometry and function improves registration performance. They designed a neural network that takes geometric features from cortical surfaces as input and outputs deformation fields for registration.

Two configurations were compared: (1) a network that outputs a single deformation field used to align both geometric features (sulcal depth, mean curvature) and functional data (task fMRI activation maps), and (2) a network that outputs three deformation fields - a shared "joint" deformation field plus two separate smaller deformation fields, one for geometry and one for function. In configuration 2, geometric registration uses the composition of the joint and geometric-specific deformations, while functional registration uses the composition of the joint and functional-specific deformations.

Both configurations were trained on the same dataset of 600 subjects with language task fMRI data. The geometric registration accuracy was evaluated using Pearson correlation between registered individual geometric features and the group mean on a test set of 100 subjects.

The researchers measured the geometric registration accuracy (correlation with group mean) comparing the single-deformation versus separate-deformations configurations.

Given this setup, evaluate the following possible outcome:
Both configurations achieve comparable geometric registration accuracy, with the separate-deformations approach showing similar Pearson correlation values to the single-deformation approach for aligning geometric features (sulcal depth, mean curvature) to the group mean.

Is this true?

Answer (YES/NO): NO